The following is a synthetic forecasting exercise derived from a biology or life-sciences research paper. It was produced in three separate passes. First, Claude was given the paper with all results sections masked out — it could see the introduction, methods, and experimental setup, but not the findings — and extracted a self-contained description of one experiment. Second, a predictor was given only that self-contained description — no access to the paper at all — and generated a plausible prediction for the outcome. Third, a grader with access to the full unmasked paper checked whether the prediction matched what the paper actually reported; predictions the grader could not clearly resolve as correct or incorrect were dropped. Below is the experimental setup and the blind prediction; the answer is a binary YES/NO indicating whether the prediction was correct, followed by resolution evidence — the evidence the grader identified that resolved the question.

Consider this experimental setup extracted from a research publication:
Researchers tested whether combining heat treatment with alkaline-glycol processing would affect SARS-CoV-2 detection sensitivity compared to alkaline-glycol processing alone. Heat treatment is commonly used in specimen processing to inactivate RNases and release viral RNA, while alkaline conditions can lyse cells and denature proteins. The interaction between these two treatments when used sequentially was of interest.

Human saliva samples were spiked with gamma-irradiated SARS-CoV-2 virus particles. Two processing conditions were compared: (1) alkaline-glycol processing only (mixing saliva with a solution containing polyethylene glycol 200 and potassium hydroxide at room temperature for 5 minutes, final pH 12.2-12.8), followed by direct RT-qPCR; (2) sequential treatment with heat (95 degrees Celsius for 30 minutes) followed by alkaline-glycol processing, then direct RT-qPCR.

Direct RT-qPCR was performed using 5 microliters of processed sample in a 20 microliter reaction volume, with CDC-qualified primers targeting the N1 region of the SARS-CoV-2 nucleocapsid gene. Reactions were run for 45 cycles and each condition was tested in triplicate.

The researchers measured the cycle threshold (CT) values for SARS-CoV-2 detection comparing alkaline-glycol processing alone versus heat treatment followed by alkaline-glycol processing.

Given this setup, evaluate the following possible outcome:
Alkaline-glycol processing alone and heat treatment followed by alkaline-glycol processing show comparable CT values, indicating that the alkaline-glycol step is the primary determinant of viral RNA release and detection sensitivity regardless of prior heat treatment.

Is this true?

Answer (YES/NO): NO